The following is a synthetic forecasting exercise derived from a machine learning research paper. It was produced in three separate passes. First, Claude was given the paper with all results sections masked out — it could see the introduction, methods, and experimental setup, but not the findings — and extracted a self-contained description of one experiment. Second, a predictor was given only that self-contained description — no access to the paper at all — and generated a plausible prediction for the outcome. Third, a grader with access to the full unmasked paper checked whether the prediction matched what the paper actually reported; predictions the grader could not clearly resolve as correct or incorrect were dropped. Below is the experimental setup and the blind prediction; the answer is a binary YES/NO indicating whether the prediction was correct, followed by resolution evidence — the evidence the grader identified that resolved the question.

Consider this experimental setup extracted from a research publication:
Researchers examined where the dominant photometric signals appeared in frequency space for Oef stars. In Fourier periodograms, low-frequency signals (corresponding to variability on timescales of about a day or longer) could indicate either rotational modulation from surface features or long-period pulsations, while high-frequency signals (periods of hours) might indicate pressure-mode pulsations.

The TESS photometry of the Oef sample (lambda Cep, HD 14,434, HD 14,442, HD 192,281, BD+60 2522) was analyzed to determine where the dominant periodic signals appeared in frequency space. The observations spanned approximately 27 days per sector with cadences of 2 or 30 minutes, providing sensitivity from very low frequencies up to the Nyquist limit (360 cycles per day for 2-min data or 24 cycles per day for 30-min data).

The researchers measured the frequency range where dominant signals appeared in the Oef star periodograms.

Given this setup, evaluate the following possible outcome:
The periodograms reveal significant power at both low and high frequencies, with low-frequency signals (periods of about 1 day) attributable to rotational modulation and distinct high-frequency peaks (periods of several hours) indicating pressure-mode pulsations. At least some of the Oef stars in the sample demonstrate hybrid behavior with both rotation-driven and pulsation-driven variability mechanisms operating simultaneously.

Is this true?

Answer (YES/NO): NO